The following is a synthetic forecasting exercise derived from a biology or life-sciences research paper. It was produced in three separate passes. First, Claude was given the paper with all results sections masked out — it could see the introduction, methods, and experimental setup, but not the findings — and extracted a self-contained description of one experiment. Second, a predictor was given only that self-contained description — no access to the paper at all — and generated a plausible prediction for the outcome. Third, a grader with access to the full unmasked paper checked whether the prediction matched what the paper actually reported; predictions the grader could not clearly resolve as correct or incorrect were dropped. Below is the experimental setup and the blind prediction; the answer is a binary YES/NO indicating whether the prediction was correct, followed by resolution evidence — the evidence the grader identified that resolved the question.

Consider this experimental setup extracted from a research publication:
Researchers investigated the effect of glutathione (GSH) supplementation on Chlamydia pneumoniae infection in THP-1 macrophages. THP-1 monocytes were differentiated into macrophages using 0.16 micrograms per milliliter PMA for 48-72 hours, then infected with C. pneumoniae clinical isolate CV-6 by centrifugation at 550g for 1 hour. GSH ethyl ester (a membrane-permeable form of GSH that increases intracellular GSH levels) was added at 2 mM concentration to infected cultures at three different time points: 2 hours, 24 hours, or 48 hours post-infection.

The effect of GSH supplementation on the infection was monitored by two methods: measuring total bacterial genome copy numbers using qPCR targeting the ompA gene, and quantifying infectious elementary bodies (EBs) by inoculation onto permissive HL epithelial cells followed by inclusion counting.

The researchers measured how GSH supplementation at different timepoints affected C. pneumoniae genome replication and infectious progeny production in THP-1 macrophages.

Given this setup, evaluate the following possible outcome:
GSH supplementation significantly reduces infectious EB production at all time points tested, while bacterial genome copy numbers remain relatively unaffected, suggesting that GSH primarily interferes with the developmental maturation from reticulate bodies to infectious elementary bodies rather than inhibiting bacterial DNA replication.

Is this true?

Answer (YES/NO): NO